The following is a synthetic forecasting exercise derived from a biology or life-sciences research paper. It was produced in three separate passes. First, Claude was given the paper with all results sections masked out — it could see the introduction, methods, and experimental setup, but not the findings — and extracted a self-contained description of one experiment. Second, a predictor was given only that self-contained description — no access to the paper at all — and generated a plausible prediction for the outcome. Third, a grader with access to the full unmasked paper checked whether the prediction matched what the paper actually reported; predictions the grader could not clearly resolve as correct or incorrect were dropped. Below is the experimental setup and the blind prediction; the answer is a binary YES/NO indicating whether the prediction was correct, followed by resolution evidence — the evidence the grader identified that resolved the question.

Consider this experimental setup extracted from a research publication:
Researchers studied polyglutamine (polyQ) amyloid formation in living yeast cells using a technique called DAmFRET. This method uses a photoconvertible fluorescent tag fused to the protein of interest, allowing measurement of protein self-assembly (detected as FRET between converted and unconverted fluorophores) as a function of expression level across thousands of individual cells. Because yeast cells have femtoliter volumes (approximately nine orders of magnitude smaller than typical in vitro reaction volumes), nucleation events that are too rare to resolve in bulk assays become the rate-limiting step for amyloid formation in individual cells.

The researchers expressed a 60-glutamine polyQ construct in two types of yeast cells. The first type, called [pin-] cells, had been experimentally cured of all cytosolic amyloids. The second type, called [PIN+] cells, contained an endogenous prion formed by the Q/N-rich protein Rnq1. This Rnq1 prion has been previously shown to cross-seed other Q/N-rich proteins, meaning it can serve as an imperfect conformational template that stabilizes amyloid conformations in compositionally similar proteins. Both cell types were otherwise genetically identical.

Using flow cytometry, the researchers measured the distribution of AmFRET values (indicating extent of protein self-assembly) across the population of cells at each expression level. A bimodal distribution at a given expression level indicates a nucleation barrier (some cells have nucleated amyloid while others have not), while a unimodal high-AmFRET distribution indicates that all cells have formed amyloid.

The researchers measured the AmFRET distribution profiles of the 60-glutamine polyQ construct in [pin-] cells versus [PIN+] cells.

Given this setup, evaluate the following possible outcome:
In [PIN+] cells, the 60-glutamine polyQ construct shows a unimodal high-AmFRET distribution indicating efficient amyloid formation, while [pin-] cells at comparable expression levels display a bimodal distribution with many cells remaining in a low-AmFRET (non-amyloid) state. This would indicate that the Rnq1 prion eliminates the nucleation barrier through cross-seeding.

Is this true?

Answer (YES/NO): YES